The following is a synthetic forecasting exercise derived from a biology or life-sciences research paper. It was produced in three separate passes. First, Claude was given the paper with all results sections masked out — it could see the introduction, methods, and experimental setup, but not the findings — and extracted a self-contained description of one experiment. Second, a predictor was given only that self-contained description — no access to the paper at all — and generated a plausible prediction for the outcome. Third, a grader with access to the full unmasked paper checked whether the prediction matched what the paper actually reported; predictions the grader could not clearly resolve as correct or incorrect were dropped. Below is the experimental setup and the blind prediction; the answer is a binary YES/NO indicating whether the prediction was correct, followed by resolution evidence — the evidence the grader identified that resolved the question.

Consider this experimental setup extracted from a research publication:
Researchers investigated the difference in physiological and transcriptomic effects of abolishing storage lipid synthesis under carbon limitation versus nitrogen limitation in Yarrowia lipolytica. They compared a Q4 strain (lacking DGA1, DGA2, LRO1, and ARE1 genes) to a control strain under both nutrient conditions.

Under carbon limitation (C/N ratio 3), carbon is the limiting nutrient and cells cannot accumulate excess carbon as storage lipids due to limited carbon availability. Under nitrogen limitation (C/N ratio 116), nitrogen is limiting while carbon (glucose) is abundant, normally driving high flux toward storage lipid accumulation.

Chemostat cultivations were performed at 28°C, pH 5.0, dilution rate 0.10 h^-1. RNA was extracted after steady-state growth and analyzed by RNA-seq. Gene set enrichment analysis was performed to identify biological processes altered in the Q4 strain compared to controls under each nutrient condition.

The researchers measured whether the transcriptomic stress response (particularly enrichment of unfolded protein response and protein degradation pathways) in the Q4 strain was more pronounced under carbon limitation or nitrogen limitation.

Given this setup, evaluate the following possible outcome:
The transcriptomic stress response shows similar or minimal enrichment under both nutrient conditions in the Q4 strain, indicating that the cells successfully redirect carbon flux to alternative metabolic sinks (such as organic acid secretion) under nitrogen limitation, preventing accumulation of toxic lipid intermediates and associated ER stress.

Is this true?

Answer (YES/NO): NO